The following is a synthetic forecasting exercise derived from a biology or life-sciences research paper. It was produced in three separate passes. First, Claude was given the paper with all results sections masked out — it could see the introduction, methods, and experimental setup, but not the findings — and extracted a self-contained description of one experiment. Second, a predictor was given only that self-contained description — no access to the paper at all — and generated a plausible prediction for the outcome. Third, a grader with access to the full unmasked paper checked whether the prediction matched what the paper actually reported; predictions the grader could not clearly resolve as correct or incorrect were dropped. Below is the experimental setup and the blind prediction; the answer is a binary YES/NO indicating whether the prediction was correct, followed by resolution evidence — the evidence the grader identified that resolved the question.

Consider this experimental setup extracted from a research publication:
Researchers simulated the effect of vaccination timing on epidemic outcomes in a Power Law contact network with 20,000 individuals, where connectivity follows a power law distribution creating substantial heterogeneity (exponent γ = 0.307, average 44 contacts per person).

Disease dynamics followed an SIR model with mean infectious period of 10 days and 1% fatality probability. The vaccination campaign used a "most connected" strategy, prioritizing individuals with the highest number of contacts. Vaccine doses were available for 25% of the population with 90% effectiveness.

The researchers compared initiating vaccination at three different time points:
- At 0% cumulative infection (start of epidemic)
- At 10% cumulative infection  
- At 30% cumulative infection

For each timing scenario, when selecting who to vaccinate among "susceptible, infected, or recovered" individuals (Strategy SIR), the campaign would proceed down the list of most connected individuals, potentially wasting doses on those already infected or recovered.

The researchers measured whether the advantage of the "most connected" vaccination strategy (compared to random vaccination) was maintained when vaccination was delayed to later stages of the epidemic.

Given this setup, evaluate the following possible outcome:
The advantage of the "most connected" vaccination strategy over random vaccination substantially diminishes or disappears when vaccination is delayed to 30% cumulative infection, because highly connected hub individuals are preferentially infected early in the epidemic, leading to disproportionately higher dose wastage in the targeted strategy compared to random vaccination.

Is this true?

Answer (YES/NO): YES